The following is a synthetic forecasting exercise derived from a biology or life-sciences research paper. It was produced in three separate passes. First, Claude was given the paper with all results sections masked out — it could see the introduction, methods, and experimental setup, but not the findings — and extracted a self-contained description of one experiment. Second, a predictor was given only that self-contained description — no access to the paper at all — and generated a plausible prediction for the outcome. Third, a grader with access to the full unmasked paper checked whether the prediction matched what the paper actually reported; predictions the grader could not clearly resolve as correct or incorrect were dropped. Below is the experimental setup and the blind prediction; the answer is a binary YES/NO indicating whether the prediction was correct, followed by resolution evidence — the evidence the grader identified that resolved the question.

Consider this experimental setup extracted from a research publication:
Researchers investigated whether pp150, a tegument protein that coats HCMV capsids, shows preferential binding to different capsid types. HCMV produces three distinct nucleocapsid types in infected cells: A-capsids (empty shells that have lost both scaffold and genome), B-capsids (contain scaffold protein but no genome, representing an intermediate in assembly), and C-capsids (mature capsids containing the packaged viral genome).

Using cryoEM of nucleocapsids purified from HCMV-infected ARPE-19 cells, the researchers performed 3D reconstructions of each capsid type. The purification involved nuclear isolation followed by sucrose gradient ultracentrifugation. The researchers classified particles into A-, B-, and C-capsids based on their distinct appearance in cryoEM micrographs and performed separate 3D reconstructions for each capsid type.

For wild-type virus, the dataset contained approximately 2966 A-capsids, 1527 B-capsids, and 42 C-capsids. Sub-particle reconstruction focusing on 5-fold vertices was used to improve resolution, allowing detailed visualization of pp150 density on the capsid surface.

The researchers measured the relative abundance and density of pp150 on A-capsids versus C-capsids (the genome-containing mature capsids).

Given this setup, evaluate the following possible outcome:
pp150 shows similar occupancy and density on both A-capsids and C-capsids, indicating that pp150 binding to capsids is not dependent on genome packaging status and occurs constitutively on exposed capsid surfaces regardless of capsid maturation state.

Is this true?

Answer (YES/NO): NO